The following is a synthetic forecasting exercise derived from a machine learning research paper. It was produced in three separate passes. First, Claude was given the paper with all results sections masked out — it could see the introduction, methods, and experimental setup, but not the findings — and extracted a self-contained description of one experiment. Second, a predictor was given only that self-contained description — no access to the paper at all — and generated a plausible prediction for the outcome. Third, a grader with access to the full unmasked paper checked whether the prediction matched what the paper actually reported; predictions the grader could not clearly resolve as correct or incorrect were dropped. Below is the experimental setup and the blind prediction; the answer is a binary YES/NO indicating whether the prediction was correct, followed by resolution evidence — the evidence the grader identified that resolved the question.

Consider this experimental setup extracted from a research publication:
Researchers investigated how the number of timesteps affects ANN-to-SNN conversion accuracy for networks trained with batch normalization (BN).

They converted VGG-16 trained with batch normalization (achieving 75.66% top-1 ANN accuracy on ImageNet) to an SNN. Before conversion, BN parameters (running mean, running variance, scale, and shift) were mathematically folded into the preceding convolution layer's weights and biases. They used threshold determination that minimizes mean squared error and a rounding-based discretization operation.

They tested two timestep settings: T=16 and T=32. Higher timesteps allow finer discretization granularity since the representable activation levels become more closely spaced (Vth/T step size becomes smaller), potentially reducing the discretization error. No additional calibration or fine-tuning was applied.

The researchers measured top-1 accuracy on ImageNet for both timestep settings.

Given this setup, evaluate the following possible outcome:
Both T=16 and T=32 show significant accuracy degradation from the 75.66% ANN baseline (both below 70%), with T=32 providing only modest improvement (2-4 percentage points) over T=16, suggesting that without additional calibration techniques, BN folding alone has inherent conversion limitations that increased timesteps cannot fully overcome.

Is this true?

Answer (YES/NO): NO